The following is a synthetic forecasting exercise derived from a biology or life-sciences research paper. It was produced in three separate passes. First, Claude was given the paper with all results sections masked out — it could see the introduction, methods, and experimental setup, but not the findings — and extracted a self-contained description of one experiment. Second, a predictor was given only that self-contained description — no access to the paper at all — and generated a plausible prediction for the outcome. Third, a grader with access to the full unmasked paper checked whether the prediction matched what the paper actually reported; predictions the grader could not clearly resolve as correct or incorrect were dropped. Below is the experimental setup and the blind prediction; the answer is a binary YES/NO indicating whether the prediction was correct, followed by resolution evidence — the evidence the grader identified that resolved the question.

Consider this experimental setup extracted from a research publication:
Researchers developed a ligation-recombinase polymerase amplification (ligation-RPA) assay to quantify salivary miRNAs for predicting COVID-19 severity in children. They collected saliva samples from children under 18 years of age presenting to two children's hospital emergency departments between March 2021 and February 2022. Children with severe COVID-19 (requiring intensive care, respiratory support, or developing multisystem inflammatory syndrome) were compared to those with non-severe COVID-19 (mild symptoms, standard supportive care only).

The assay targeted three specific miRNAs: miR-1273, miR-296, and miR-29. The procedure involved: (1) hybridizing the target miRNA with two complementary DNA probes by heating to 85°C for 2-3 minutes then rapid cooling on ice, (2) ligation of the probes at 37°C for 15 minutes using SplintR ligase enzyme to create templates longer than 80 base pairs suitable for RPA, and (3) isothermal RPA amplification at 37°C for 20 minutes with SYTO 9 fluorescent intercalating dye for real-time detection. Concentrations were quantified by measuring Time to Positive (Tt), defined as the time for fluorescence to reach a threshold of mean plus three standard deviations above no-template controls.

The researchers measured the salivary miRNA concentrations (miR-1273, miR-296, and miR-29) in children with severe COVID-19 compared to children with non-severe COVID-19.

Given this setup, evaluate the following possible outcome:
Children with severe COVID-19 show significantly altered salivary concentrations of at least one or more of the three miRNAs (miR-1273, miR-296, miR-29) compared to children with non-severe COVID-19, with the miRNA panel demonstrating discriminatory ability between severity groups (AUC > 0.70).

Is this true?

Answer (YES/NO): YES